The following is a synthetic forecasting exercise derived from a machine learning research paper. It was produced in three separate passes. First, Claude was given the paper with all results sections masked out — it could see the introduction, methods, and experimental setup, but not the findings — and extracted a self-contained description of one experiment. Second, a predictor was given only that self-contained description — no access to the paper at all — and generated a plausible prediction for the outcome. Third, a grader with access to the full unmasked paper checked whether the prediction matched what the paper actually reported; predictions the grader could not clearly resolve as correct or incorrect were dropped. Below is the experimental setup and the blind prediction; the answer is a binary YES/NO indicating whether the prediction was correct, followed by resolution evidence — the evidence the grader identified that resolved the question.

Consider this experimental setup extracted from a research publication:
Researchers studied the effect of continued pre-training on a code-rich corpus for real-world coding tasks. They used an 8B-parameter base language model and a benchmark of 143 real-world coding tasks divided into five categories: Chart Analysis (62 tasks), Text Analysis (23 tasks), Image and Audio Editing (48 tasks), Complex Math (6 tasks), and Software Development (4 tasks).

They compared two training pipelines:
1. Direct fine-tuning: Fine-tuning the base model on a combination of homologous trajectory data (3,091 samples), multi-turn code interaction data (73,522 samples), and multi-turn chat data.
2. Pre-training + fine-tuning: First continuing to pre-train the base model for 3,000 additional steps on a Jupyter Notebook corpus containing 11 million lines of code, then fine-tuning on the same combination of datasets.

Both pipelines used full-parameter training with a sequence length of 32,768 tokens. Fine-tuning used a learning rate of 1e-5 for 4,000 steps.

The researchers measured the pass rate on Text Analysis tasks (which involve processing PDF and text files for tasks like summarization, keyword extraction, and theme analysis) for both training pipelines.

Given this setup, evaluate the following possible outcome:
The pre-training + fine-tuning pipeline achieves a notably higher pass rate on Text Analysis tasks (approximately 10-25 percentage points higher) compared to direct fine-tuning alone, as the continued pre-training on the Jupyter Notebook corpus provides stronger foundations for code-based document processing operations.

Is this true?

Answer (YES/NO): YES